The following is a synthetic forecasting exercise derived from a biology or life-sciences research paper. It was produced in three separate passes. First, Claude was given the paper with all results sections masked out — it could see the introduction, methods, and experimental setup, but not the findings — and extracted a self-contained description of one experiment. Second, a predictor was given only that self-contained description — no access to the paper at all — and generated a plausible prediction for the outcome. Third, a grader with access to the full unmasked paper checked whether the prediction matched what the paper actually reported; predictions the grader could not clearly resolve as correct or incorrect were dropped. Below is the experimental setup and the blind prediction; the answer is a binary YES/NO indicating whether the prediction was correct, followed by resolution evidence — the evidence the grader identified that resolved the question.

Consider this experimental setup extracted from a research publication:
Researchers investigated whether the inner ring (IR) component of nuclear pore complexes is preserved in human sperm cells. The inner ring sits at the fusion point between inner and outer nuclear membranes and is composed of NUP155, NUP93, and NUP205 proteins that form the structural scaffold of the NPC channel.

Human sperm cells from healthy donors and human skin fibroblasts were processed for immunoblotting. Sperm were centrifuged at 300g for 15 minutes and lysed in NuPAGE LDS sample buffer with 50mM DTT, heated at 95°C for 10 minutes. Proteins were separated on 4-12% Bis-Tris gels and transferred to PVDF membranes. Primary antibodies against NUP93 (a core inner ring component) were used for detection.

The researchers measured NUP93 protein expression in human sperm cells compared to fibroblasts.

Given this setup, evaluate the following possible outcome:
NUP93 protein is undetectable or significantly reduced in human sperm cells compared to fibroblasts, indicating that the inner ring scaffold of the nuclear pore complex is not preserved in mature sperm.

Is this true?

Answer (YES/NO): NO